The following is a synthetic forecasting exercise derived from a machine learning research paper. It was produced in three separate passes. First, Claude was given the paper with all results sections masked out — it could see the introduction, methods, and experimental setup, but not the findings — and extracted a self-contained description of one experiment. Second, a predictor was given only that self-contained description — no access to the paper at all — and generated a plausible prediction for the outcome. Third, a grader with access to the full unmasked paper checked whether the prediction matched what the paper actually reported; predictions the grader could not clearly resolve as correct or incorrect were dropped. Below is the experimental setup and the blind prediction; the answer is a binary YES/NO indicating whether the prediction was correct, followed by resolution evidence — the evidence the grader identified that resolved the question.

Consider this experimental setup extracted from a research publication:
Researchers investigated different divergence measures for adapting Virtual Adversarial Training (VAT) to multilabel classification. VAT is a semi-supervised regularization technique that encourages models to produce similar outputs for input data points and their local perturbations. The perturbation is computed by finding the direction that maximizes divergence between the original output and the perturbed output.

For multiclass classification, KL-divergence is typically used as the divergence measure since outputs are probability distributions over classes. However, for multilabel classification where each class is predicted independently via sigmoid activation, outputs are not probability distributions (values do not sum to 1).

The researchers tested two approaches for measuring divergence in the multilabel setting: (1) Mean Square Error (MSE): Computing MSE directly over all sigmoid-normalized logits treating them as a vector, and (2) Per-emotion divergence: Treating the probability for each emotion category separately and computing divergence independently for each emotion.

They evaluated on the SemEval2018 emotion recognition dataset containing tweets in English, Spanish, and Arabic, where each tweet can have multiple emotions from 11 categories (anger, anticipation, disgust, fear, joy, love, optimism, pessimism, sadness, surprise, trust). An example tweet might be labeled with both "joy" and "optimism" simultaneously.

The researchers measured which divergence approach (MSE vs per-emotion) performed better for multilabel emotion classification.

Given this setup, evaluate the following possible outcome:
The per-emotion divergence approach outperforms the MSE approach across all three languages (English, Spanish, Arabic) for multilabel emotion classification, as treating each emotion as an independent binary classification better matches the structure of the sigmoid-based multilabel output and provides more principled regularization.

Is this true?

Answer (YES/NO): NO